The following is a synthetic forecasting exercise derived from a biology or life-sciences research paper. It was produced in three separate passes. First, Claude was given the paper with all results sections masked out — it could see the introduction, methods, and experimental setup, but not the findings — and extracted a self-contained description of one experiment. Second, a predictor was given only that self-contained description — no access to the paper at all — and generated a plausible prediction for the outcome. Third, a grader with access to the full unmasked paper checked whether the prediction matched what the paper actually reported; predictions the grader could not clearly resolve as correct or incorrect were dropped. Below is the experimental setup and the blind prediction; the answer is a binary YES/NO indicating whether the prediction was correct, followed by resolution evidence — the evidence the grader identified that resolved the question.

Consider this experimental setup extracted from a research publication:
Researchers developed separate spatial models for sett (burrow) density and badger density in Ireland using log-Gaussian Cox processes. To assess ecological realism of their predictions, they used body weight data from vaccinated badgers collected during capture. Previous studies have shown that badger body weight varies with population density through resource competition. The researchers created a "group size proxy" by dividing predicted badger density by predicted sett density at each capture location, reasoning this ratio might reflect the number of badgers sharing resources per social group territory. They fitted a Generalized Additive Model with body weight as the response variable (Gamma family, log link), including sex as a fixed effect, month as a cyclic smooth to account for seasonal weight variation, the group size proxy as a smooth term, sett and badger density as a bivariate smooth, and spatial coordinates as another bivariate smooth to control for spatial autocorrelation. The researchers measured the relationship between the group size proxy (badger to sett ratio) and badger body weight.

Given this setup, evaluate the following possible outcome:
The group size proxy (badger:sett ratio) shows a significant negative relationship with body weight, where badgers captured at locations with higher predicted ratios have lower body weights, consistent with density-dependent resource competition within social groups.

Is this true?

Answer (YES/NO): YES